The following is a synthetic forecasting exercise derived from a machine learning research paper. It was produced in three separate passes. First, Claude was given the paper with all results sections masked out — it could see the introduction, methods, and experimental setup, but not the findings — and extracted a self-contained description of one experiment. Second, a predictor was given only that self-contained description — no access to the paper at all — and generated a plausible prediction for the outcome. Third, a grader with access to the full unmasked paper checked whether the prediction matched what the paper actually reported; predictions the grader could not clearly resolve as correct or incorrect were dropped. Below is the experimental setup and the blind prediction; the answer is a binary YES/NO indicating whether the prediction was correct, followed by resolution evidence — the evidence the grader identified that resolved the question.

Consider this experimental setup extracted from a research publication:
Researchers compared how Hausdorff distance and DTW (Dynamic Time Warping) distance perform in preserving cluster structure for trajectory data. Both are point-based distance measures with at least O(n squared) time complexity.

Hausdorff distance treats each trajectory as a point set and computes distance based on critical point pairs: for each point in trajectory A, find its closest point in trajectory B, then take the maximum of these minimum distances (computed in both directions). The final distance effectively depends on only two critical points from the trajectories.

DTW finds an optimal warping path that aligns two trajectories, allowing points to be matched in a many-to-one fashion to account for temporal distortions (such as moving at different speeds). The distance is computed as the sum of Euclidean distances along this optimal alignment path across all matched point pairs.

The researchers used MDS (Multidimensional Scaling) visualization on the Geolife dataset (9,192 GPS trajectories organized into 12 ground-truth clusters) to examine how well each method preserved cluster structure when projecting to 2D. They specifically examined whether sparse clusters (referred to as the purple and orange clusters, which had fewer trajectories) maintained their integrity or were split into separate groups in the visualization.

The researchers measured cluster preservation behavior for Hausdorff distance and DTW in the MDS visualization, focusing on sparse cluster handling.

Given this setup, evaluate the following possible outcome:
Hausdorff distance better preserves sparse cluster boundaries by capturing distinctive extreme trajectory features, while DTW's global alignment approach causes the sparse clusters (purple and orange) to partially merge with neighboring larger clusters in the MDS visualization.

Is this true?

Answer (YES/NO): NO